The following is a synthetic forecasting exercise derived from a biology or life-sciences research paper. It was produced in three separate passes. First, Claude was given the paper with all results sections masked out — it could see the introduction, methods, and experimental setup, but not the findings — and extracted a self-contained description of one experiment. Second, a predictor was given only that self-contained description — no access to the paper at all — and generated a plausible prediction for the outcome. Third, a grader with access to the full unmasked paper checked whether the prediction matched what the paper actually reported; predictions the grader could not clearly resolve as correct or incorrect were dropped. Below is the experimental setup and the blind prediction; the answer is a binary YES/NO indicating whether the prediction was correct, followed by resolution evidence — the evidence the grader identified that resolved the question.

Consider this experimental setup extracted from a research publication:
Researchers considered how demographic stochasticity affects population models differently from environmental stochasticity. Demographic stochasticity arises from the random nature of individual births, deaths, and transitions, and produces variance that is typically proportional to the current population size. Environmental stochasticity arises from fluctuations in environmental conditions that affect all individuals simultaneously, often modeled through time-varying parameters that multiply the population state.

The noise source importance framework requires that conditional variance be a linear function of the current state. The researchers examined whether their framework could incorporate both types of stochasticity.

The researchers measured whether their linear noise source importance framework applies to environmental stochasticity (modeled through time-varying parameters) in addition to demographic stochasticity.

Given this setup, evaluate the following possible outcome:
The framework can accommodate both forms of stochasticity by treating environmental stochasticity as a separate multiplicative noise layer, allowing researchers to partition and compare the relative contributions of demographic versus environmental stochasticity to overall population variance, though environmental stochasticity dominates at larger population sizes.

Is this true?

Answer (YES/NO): NO